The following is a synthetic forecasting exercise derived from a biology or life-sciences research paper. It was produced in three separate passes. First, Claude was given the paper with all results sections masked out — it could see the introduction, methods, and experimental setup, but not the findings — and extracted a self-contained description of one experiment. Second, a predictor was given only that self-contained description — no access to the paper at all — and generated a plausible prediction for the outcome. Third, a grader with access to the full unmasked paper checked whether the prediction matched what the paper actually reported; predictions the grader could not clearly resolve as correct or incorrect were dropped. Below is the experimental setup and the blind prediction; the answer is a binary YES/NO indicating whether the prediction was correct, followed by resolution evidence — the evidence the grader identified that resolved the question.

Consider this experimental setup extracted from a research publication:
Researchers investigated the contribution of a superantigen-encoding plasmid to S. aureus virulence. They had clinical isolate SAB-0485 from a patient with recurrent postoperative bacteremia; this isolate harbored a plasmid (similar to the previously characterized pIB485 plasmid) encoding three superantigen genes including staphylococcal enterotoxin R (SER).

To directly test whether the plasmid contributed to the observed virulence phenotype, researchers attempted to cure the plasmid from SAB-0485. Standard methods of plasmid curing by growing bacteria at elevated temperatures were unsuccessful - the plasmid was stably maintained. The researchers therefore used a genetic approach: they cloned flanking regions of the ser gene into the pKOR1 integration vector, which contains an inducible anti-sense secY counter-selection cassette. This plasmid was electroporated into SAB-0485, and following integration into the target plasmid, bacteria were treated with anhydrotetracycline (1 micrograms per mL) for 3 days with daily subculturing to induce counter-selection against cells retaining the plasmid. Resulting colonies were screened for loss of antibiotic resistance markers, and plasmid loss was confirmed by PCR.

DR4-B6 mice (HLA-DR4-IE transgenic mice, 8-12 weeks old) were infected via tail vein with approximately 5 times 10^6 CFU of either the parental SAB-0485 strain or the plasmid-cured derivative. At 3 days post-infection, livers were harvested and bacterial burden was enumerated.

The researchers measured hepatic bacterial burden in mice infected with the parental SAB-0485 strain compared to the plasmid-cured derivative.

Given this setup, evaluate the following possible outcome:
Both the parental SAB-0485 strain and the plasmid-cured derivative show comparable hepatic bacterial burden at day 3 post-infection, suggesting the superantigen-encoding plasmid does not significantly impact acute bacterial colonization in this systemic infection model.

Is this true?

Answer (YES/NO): NO